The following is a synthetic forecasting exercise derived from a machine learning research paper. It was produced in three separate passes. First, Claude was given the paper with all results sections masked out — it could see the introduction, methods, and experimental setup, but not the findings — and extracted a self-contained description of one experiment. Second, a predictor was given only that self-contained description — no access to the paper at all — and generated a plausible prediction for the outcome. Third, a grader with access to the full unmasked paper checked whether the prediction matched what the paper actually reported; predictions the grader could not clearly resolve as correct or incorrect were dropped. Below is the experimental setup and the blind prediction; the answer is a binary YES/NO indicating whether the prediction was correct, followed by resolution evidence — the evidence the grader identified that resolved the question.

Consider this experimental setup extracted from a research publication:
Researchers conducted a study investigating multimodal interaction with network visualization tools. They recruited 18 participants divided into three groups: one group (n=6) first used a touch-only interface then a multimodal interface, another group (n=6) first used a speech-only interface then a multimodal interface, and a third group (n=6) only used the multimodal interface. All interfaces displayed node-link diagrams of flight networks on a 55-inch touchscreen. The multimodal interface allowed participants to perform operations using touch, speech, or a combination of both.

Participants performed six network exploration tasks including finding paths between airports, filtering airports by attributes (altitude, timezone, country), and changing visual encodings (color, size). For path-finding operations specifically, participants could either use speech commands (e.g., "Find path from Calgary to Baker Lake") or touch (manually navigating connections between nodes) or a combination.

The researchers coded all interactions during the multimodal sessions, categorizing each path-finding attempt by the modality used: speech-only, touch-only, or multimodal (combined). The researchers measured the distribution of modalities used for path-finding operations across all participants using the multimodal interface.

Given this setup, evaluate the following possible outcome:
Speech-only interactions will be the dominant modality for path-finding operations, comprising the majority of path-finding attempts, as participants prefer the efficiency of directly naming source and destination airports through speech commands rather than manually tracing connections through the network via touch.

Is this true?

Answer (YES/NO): YES